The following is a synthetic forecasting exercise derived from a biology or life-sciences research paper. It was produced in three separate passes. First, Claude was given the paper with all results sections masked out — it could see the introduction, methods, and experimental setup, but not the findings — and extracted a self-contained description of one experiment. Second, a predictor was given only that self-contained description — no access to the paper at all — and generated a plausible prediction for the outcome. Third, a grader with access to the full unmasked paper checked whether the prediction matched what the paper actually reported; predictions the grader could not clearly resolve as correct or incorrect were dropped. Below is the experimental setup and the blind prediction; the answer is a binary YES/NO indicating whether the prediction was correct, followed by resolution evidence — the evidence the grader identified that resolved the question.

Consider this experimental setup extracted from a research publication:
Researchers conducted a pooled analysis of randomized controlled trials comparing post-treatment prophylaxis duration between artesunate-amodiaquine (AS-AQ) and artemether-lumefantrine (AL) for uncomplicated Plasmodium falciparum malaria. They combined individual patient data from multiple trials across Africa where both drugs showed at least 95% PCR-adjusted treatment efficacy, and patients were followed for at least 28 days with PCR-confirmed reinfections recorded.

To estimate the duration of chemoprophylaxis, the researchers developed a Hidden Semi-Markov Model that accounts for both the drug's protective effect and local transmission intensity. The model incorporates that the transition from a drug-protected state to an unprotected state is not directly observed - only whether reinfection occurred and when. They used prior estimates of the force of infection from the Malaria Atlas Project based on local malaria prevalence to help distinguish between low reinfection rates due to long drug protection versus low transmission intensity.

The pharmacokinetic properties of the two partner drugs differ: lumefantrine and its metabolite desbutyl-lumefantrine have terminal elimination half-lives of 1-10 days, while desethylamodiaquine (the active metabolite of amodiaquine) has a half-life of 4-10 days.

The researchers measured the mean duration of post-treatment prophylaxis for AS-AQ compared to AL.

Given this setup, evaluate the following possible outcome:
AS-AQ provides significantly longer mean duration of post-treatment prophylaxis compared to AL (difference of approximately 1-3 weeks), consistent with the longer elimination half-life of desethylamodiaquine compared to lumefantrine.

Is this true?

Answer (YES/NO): NO